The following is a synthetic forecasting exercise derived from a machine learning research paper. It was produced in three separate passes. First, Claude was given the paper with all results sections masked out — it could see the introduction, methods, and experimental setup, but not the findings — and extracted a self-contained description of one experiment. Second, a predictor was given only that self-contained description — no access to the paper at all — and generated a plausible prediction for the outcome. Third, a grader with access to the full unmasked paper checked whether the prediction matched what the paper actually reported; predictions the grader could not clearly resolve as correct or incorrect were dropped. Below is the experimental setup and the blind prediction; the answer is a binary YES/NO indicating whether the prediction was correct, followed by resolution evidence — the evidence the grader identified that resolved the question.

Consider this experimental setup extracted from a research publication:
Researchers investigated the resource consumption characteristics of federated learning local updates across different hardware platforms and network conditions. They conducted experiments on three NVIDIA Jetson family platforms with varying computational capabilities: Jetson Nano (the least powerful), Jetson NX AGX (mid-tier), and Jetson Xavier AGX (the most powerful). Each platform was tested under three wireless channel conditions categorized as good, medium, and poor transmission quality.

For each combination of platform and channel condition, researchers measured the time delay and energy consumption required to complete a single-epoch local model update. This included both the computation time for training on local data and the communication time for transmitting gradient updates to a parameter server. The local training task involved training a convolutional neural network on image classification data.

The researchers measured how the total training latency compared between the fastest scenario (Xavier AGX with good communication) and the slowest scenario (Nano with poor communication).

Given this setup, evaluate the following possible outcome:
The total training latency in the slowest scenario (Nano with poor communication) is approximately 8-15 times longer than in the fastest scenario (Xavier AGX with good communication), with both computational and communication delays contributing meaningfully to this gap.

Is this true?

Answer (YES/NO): NO